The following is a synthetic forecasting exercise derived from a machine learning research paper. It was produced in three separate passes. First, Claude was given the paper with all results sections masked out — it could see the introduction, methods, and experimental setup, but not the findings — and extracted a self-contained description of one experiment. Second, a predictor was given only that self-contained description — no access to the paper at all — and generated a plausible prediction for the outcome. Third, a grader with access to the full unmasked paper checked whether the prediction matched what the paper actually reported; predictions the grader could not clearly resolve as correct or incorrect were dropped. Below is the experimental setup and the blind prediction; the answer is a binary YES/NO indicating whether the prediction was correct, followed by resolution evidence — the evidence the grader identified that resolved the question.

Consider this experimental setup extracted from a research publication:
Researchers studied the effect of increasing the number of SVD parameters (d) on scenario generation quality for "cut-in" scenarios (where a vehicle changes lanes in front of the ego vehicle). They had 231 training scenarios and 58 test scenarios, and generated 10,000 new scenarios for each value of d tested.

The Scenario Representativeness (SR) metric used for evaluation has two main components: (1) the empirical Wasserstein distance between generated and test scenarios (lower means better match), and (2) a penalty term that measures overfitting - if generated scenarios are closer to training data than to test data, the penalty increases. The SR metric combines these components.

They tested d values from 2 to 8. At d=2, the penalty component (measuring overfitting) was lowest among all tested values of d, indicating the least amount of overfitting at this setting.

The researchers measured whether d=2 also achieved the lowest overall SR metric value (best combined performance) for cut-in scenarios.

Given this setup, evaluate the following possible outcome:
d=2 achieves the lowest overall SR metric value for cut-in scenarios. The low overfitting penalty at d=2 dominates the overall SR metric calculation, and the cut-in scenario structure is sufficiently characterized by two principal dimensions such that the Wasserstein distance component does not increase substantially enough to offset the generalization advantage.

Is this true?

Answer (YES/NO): NO